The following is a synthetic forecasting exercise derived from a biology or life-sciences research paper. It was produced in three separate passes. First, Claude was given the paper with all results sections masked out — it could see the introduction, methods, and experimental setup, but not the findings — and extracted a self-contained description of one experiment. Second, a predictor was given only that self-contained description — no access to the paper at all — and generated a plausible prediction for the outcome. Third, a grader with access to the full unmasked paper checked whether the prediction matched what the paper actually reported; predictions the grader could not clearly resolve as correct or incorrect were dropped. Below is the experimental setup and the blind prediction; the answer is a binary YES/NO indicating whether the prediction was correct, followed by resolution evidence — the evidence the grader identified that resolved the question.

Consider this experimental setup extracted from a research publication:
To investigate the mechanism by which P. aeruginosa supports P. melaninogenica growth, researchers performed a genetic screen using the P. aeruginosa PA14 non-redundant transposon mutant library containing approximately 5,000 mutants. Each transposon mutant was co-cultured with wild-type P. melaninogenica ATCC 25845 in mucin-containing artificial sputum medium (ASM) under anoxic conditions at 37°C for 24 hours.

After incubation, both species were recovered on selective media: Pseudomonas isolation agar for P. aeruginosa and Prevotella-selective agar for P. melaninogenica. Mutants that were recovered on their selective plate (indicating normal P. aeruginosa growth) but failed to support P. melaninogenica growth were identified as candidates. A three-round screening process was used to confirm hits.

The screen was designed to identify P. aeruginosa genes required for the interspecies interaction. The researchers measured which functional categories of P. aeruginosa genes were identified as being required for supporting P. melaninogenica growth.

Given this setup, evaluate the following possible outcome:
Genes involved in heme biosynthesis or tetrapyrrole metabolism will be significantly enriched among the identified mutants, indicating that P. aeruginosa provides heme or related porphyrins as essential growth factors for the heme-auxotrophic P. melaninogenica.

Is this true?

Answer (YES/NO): NO